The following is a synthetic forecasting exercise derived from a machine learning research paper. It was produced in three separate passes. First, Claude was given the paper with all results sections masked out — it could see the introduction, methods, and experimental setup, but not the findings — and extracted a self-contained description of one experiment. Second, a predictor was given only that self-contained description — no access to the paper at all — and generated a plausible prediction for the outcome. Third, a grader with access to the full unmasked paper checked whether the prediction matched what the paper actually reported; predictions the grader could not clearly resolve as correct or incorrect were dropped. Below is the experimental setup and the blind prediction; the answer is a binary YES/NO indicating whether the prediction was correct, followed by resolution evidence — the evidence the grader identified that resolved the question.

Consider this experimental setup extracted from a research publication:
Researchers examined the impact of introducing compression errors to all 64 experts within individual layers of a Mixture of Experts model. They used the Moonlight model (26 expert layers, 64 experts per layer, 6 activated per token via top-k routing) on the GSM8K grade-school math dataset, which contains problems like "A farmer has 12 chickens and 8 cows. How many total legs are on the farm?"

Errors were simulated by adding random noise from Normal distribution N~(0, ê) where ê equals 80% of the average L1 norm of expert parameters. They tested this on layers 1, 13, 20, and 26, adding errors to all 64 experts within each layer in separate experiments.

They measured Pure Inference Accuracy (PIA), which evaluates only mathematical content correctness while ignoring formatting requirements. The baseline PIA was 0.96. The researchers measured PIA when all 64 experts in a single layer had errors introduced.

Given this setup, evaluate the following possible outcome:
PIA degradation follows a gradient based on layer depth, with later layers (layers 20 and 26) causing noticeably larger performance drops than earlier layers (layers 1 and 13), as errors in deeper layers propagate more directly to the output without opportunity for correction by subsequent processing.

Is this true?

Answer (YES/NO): NO